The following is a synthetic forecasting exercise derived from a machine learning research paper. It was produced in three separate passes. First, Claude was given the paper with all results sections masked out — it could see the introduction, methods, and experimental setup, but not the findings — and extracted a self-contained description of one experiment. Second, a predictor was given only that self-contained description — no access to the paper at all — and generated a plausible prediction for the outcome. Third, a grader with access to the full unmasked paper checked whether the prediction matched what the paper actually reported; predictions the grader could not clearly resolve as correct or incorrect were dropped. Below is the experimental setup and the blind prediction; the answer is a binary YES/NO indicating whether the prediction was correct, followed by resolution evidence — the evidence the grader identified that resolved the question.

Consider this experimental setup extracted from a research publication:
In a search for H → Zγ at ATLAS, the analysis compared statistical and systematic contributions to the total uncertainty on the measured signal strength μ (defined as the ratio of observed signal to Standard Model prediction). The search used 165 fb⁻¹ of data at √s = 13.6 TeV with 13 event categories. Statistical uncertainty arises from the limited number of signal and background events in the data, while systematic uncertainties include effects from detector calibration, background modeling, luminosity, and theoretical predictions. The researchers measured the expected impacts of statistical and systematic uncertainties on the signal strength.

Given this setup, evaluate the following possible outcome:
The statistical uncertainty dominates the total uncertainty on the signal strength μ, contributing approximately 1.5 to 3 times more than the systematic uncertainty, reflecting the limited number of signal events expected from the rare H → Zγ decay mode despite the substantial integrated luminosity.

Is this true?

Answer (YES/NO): NO